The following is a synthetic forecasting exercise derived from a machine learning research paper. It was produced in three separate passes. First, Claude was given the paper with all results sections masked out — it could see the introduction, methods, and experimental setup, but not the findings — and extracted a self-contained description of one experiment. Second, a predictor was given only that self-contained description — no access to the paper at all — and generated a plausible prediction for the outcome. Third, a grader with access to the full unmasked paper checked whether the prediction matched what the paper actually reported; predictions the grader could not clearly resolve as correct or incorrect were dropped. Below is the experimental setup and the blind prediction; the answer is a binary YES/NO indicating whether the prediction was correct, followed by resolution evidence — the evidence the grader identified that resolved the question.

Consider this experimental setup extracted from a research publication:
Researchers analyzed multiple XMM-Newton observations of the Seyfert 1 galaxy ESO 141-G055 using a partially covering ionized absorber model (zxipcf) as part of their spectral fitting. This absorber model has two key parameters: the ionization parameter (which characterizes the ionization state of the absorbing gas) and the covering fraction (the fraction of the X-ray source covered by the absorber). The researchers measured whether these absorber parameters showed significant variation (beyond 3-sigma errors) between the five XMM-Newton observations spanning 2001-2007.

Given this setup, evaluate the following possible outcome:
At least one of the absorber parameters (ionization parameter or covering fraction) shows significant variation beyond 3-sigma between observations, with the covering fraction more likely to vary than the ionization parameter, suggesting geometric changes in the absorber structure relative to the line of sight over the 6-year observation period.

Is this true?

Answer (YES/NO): NO